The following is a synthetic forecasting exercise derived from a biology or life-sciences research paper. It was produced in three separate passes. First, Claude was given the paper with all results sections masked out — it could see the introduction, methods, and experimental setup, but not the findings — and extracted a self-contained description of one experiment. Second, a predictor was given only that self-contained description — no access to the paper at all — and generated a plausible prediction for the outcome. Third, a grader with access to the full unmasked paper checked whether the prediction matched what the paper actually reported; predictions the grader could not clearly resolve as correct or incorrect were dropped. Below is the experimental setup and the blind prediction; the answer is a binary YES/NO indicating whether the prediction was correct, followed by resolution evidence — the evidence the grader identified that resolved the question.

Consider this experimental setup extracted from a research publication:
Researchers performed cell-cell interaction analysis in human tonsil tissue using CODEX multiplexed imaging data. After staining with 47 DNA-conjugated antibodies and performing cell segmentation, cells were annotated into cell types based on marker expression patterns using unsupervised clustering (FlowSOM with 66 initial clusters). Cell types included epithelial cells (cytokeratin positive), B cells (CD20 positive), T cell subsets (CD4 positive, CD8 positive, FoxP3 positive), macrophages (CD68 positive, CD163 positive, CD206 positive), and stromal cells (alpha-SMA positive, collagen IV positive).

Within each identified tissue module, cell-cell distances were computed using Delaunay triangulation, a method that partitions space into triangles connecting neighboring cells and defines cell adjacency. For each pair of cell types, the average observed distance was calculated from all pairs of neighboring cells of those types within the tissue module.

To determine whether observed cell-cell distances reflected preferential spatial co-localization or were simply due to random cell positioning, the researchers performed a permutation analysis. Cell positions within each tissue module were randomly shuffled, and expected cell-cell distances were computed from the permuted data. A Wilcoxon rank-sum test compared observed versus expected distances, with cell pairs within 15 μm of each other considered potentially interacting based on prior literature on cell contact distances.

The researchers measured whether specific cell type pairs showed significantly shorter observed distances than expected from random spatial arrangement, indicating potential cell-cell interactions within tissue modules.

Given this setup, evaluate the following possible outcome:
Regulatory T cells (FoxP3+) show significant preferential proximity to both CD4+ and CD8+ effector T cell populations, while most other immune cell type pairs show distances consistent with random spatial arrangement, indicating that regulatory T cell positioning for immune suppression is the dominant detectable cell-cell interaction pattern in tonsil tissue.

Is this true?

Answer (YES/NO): NO